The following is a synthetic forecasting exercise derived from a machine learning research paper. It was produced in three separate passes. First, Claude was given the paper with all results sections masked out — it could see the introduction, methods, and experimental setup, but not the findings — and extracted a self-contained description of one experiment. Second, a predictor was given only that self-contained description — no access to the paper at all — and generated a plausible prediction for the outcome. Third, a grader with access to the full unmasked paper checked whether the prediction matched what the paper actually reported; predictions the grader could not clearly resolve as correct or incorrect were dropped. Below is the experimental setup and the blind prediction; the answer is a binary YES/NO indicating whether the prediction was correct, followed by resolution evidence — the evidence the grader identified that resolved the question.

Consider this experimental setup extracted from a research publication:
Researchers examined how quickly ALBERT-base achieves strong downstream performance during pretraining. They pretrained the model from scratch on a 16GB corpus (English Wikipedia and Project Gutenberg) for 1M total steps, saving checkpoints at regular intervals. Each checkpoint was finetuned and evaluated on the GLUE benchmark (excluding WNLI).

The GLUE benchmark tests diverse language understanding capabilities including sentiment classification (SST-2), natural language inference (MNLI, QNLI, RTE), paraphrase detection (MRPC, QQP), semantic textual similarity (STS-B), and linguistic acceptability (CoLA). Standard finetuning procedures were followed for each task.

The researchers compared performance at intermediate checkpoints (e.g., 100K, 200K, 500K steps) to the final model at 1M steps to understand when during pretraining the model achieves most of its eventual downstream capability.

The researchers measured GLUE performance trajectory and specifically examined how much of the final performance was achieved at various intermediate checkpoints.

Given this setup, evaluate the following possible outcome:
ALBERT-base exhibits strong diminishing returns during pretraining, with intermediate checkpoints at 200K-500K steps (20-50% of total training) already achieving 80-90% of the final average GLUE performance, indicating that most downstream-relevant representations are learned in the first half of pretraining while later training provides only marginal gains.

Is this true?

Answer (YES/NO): NO